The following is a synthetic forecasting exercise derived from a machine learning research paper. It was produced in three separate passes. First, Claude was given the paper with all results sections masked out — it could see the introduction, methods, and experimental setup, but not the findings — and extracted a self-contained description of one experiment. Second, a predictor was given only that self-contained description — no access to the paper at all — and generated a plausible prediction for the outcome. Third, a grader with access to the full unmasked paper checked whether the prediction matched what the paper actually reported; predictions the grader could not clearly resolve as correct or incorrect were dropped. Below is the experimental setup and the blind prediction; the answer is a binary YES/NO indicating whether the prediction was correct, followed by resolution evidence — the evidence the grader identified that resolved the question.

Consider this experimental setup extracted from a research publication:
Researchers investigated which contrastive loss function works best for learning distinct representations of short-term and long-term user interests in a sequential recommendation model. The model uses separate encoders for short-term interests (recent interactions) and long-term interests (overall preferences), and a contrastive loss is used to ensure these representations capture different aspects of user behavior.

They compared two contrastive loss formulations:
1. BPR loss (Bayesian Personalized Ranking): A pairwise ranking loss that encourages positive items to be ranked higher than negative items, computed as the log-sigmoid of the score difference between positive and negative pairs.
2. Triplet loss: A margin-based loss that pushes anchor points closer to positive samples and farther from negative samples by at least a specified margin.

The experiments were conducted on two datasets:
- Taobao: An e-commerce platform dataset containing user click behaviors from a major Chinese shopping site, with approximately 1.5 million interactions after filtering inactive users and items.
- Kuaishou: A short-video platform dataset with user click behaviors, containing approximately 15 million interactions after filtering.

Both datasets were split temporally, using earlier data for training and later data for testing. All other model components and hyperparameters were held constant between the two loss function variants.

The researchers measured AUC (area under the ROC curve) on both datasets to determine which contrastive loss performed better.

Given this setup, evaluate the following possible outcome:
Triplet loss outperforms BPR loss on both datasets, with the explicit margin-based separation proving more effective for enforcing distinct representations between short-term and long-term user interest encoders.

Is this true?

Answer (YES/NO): NO